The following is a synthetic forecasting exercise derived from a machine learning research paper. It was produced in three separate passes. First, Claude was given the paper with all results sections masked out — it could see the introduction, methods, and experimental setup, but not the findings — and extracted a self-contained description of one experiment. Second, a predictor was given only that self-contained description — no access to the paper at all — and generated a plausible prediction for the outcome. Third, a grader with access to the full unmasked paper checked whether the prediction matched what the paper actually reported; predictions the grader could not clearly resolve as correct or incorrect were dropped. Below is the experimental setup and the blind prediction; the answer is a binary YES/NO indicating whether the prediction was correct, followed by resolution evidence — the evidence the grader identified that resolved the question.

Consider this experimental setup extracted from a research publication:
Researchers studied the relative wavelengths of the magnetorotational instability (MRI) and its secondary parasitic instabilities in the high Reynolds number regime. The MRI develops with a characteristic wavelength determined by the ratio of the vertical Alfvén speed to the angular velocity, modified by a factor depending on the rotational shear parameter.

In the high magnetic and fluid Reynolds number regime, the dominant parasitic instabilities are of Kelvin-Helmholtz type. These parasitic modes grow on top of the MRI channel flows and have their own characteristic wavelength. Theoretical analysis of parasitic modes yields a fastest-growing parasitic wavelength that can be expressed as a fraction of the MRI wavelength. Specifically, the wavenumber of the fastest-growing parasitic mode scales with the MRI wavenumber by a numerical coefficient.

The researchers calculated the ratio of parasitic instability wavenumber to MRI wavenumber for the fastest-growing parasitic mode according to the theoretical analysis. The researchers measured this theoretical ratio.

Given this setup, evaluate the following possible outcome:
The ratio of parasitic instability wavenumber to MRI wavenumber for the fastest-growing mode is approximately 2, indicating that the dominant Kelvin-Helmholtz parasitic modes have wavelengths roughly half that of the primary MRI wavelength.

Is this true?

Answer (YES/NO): NO